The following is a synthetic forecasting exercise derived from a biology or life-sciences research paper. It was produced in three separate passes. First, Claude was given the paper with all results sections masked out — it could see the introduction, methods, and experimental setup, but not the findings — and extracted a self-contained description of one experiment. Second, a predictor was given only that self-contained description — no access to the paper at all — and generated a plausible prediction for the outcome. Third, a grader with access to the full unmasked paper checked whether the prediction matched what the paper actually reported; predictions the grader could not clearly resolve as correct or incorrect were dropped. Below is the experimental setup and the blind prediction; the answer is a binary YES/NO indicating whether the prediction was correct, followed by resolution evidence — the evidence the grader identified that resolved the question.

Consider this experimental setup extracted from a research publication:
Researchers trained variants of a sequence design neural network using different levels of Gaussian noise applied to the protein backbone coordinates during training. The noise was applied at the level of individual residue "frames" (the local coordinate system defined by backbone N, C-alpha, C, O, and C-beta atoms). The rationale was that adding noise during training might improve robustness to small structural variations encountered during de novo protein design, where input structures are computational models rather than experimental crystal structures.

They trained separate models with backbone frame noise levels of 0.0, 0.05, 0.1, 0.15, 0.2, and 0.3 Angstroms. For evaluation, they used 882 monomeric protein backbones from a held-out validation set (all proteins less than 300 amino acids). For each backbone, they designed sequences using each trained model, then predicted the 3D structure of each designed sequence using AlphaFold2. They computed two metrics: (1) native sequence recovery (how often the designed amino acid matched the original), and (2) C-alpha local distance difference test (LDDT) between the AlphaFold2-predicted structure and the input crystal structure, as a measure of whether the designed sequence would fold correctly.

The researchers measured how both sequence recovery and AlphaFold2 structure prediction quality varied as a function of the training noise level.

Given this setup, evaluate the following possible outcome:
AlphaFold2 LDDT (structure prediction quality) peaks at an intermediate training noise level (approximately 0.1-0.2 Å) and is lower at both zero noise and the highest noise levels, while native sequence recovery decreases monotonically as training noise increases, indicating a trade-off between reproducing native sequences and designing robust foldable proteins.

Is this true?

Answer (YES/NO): NO